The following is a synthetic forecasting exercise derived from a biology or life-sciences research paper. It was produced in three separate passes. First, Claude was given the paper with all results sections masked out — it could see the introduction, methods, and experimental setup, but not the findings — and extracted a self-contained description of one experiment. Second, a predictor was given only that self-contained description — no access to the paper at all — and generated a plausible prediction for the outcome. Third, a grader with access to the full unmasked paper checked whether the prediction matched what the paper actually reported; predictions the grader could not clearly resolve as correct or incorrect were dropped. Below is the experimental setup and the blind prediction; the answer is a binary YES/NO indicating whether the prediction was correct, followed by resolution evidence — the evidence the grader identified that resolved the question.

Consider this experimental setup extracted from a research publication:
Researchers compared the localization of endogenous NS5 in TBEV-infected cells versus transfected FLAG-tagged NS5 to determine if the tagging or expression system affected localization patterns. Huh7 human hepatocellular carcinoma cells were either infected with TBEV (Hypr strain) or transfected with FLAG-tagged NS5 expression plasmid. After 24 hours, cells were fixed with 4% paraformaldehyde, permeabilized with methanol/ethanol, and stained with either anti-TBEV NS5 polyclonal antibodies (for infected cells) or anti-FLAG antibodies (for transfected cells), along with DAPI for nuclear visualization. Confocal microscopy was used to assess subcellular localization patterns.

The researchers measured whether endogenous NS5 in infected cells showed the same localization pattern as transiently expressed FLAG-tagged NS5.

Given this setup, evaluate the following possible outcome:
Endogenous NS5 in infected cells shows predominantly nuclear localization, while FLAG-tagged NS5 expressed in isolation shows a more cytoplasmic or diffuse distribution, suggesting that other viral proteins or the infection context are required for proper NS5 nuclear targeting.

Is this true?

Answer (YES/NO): NO